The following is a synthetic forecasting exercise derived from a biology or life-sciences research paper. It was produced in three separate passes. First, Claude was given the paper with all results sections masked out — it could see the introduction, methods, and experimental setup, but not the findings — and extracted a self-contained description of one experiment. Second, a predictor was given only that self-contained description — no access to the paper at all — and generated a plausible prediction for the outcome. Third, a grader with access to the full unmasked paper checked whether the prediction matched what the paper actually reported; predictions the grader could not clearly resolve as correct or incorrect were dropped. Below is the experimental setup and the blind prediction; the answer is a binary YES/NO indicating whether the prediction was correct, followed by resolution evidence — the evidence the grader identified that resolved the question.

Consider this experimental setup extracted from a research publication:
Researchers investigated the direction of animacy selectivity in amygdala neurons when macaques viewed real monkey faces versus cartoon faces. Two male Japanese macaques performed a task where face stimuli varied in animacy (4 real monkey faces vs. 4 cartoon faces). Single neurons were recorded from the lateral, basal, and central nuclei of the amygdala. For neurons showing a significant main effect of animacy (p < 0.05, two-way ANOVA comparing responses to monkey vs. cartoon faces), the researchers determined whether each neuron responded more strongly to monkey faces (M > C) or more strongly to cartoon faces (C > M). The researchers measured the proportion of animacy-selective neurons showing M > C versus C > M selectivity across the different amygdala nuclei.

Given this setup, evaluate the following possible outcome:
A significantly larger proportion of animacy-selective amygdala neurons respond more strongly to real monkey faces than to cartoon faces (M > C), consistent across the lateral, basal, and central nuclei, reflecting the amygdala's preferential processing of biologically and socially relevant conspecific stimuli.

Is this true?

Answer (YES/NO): NO